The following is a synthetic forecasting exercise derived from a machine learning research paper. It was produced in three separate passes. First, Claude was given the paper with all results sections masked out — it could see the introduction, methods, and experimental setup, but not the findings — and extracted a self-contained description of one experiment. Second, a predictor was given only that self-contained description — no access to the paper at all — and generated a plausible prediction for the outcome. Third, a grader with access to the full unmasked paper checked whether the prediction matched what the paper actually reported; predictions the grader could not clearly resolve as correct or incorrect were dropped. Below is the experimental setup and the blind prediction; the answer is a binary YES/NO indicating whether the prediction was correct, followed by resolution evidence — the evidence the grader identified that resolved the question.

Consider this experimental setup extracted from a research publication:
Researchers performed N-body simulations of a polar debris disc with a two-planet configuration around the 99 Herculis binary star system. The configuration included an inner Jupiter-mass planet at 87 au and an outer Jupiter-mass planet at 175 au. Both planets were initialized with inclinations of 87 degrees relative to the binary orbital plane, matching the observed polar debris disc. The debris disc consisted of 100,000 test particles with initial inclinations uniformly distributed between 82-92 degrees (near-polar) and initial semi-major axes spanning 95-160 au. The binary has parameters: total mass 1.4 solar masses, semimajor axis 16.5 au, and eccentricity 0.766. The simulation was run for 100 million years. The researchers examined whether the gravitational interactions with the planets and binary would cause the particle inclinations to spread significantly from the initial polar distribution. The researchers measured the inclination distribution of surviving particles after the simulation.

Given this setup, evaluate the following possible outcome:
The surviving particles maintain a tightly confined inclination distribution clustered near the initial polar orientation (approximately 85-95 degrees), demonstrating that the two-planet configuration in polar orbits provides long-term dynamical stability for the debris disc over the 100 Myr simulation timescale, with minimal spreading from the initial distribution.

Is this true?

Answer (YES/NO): YES